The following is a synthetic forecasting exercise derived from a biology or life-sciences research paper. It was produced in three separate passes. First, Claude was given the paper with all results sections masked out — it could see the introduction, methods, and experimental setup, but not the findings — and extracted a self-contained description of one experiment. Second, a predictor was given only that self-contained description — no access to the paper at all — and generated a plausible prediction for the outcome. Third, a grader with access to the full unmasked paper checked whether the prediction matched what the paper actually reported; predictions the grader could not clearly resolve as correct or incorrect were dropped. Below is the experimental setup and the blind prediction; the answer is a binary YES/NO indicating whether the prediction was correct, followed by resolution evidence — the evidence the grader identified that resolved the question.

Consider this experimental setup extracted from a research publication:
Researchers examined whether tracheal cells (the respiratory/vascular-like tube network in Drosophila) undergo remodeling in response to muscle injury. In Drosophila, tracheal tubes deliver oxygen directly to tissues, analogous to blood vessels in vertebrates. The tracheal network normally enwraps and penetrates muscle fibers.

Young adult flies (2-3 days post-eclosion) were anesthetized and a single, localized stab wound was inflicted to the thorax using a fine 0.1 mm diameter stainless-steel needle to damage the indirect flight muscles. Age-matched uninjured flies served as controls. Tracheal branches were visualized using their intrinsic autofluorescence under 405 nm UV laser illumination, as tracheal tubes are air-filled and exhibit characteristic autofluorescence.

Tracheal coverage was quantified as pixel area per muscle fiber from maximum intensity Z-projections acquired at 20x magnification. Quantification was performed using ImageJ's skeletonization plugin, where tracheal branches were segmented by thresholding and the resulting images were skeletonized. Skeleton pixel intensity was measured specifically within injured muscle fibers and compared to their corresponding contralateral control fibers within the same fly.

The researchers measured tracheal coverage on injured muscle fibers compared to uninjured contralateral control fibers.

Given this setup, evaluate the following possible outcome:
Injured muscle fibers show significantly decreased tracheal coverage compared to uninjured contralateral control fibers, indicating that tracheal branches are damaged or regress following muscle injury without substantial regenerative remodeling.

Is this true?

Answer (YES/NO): NO